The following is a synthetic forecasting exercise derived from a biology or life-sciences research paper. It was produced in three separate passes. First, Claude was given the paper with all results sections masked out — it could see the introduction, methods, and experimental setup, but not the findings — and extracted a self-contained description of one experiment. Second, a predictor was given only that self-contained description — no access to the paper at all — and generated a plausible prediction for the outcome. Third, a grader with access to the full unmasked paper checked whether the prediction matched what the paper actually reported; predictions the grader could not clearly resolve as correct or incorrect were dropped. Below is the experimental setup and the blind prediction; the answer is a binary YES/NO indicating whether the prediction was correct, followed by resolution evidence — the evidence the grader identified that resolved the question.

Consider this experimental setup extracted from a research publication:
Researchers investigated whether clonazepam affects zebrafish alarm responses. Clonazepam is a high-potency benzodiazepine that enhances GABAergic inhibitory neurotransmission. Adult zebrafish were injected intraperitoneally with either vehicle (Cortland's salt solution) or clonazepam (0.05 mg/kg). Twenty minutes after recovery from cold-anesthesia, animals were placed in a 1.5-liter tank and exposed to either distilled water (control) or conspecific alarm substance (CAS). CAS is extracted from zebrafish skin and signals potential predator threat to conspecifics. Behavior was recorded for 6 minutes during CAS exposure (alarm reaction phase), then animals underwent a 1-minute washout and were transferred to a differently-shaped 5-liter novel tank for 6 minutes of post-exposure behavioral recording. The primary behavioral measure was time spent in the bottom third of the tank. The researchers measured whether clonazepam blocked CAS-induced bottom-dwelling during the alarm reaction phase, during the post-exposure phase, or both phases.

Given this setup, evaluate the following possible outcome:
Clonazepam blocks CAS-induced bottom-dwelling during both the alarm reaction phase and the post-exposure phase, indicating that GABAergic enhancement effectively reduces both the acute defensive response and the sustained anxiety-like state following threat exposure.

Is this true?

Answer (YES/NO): NO